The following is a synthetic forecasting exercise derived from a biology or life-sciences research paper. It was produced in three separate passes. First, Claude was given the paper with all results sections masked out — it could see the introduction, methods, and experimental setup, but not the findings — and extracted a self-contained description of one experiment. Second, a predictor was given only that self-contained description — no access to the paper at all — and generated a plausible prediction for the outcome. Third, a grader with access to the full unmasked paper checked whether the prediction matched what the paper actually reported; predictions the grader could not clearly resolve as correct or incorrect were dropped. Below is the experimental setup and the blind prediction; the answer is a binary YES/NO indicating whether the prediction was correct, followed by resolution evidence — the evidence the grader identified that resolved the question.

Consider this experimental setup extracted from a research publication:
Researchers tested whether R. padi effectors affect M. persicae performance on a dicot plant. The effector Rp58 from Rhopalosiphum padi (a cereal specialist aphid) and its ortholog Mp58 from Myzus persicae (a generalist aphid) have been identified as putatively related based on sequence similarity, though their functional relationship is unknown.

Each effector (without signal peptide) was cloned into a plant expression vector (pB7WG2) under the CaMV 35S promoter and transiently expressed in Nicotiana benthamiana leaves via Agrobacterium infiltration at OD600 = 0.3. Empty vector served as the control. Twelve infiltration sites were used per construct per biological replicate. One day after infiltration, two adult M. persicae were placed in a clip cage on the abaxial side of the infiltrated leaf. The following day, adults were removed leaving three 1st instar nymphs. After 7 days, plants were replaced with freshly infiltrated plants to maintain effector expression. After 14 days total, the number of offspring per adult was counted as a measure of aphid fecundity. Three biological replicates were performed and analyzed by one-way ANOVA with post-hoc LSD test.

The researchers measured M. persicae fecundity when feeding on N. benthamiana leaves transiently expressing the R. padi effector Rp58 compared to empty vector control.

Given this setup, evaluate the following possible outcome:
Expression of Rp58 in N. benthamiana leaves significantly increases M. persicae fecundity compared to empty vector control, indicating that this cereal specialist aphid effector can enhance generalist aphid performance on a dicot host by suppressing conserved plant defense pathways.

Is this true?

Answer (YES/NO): NO